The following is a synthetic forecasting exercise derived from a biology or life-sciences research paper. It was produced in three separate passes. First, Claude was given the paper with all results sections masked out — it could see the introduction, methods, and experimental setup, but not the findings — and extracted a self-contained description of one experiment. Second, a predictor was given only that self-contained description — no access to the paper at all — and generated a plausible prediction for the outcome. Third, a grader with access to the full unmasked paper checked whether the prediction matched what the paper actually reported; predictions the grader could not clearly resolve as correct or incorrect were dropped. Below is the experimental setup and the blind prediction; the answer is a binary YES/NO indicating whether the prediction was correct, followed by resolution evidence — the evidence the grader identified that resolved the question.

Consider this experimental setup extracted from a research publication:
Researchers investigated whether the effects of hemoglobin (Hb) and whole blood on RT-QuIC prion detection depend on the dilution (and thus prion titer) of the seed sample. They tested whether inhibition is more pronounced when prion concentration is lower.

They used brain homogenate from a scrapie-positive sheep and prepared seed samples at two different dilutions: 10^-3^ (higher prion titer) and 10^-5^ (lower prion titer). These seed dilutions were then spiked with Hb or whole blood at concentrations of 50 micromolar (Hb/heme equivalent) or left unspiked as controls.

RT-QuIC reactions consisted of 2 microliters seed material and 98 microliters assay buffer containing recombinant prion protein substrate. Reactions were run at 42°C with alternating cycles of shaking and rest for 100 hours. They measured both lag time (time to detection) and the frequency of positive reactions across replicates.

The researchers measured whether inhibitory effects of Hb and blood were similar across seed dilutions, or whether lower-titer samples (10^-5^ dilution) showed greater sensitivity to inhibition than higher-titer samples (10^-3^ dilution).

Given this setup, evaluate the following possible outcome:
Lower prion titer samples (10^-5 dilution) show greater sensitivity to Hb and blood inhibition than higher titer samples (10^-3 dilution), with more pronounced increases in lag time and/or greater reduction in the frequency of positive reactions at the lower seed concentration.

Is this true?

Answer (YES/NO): YES